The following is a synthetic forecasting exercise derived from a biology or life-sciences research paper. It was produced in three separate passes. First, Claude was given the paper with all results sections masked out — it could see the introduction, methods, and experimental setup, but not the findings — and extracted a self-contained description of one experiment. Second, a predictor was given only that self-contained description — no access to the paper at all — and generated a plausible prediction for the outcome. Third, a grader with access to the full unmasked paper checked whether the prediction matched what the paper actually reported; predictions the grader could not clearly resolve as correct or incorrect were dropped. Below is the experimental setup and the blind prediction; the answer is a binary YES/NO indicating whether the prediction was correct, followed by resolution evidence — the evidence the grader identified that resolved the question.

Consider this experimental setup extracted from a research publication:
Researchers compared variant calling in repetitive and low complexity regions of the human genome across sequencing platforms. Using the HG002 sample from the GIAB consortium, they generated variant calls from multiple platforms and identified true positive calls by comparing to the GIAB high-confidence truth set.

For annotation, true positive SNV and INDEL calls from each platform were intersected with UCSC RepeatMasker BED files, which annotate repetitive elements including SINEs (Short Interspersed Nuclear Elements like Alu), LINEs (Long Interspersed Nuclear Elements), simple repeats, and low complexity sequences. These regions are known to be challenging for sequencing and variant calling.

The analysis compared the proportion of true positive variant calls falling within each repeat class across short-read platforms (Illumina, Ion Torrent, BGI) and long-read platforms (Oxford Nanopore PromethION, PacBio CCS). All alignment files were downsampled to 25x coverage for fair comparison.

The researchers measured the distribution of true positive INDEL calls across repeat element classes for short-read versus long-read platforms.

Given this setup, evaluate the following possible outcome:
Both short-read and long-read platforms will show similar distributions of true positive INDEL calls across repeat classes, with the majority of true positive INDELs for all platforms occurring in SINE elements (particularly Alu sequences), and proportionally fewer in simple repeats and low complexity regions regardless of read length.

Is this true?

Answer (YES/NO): NO